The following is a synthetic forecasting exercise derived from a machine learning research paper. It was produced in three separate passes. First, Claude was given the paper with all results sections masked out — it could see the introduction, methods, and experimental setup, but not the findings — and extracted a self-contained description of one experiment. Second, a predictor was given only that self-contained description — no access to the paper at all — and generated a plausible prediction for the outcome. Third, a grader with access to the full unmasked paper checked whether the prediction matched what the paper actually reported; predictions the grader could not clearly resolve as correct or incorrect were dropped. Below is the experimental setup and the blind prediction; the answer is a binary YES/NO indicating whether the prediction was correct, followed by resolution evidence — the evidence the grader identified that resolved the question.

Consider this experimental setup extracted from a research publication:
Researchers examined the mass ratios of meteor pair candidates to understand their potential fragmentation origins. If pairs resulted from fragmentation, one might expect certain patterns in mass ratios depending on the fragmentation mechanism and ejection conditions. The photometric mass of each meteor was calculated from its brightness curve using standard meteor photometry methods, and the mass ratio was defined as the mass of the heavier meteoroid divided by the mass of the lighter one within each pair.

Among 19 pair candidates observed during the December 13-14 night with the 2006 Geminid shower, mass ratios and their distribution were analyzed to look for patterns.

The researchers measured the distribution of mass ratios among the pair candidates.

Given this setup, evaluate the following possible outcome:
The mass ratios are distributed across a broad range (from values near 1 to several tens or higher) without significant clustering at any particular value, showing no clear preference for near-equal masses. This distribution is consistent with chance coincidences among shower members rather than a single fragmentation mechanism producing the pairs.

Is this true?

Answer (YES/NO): YES